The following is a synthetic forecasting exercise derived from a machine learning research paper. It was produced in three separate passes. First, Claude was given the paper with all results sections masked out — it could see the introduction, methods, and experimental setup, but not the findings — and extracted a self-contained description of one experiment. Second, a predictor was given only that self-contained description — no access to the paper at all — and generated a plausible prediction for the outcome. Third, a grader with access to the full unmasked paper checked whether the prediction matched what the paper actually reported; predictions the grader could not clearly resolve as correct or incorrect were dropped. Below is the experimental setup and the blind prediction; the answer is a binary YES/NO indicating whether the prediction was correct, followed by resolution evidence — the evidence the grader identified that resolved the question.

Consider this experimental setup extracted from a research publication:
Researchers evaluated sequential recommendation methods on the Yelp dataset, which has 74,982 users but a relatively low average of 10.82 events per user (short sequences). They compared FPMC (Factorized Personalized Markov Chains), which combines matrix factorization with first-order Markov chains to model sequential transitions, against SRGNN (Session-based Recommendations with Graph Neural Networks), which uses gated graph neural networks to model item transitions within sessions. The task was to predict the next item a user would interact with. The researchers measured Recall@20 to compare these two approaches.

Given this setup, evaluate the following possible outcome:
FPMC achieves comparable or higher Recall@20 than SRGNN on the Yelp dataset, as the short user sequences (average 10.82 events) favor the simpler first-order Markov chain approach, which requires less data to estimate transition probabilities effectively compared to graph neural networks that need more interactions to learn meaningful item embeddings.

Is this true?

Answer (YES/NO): YES